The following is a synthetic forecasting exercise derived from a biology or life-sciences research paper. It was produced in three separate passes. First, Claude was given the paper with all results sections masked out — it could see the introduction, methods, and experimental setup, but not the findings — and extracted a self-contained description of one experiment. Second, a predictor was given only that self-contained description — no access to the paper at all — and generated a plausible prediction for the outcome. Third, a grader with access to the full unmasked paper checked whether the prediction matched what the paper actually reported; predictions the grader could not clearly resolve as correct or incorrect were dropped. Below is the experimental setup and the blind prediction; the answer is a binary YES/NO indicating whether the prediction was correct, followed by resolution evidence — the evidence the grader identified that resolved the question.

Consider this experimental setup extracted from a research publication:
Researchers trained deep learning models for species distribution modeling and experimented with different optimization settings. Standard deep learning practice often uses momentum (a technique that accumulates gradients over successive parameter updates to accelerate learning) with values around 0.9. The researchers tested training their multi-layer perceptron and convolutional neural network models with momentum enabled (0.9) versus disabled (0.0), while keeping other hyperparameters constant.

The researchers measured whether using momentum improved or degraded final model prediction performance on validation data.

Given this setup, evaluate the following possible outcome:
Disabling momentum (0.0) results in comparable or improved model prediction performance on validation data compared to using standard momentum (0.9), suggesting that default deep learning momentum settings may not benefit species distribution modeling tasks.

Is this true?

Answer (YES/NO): YES